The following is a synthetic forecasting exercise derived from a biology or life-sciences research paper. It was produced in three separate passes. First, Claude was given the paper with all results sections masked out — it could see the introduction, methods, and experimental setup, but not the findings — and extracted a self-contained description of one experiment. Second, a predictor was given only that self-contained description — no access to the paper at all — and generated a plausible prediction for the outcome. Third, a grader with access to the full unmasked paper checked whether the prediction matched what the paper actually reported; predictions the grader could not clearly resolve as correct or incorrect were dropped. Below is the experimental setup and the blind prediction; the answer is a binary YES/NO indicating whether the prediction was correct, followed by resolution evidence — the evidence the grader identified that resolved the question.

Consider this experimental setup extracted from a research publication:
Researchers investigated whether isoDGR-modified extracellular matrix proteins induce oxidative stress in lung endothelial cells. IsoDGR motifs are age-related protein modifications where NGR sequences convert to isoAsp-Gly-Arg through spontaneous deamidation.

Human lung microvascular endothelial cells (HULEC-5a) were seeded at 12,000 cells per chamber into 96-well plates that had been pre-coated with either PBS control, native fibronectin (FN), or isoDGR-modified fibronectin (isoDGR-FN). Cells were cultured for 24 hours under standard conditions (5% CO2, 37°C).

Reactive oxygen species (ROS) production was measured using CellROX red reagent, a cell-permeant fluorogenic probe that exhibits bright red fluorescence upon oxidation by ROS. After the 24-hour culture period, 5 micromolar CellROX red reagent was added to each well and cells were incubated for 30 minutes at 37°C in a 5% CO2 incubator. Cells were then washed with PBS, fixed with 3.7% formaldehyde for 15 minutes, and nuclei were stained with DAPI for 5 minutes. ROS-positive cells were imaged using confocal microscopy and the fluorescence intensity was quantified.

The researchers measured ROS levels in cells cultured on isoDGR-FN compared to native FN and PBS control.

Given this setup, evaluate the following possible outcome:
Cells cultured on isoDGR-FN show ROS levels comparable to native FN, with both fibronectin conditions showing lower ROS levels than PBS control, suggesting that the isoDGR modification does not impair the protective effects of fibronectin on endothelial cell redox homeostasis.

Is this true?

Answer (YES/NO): NO